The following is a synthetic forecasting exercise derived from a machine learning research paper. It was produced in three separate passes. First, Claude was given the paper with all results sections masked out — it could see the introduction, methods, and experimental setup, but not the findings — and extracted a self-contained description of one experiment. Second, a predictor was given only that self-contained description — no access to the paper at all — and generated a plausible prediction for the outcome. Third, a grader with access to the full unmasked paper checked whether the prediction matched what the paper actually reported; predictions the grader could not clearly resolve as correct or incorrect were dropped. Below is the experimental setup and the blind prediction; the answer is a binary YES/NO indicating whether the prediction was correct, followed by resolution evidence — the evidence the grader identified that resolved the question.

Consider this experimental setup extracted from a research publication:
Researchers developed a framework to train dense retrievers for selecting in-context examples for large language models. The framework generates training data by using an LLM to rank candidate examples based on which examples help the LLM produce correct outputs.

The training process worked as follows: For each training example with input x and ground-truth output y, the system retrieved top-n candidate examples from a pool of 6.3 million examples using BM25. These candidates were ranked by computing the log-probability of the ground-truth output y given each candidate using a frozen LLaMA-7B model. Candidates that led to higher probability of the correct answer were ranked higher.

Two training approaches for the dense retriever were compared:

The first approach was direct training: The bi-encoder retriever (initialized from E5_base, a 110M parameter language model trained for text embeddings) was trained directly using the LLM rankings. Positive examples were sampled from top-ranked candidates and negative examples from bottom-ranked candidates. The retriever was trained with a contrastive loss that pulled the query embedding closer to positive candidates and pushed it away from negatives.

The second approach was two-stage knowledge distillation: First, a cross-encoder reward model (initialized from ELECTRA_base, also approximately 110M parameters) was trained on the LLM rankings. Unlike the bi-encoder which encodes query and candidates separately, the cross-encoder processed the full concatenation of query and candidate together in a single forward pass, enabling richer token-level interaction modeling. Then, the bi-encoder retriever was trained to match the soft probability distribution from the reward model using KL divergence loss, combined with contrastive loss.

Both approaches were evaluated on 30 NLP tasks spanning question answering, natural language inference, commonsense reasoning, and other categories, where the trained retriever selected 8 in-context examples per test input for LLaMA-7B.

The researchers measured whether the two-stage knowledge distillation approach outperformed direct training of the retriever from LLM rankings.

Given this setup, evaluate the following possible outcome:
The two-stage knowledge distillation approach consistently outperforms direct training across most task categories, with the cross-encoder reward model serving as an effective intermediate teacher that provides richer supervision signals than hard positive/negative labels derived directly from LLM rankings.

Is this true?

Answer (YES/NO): NO